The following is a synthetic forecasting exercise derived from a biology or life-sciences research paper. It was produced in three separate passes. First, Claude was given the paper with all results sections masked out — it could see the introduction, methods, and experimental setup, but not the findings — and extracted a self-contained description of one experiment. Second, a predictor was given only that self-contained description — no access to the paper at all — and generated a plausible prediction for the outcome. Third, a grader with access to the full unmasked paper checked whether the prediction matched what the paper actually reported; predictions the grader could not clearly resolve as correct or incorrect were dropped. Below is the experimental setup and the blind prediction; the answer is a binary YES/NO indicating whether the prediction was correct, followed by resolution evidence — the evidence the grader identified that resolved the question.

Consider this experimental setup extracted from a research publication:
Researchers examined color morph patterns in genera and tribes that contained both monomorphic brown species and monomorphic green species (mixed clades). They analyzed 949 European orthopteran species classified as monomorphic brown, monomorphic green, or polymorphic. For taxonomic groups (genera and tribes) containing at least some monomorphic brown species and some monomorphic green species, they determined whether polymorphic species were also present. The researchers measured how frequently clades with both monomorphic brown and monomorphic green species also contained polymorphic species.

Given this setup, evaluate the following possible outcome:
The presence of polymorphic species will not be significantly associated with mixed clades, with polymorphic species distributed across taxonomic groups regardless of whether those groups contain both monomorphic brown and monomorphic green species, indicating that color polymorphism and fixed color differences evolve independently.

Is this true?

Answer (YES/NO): NO